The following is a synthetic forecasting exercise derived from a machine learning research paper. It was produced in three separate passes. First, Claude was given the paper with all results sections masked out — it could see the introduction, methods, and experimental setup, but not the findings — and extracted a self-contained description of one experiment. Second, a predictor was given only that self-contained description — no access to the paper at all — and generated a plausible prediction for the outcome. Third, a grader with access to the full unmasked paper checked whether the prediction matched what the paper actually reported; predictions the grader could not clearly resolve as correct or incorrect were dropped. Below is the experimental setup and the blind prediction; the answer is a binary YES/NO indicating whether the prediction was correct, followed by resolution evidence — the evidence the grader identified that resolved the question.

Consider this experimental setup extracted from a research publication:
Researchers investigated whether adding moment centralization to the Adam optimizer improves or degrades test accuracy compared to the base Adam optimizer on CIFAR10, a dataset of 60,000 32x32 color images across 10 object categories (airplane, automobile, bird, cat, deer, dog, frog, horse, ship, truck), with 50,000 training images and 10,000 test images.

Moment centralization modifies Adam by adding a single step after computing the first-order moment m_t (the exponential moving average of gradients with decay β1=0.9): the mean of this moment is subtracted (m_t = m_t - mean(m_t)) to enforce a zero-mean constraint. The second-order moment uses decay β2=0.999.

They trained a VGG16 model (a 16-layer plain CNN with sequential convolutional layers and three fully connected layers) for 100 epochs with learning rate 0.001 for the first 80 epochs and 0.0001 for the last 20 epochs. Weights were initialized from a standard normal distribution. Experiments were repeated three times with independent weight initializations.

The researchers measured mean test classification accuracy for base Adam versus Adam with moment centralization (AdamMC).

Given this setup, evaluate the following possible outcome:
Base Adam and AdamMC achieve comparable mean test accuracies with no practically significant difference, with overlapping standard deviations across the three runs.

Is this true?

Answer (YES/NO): YES